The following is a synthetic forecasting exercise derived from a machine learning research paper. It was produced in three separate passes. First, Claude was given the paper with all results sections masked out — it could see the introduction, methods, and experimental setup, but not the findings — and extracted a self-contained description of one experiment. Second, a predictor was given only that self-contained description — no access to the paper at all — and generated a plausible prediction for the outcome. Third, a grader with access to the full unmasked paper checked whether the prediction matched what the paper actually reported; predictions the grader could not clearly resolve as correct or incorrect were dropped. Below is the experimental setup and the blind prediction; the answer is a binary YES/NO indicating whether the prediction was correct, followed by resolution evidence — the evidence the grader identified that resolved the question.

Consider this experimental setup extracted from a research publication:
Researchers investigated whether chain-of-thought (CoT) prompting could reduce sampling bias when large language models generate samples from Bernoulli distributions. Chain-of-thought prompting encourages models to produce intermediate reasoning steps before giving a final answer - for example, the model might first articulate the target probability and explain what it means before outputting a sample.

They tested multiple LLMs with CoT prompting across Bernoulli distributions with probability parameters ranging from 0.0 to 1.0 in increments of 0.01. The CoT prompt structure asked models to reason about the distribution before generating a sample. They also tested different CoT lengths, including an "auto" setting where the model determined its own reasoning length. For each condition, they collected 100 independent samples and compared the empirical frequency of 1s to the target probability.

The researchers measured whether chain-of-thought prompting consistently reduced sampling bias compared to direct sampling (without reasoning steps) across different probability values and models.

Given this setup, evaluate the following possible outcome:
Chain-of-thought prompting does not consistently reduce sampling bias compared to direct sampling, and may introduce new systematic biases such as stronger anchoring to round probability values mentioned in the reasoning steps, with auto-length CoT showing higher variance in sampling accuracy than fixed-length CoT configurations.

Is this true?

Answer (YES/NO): NO